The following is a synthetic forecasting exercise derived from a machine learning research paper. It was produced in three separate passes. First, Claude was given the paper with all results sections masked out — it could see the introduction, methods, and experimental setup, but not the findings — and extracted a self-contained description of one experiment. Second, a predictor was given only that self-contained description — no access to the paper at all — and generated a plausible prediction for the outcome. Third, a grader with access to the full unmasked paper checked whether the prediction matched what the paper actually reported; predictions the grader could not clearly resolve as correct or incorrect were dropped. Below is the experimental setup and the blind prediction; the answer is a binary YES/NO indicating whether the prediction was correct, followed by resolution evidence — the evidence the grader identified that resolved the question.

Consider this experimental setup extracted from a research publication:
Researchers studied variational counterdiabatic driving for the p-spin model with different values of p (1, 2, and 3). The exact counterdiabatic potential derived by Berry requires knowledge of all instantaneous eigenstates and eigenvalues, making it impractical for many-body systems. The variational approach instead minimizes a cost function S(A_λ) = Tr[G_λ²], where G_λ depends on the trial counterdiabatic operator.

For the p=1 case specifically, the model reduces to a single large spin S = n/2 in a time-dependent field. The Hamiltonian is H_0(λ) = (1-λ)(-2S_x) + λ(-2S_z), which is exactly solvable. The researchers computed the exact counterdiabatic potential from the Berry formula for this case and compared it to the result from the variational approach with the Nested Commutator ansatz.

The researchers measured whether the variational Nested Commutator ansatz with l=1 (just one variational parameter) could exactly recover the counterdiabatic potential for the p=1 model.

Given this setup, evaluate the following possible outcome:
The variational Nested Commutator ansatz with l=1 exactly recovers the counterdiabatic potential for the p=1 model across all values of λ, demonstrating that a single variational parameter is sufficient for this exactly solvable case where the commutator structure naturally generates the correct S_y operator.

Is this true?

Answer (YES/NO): YES